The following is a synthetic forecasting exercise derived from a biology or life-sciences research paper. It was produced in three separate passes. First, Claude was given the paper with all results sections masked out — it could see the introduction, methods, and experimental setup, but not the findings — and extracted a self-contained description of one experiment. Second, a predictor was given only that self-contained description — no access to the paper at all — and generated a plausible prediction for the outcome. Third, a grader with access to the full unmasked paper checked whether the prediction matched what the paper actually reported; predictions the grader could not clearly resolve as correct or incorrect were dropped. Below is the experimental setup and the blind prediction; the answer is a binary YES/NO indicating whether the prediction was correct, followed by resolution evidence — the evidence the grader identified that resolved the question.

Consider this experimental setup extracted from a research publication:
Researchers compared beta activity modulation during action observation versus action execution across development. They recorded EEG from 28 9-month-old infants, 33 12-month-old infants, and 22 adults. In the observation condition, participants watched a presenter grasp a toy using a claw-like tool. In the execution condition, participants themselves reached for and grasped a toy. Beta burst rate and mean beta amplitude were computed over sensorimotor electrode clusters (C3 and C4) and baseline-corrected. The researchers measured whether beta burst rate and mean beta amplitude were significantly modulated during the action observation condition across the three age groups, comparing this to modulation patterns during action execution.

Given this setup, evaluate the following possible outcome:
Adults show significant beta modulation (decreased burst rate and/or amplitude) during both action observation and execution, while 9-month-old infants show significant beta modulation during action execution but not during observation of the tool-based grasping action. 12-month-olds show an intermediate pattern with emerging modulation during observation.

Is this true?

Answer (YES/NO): NO